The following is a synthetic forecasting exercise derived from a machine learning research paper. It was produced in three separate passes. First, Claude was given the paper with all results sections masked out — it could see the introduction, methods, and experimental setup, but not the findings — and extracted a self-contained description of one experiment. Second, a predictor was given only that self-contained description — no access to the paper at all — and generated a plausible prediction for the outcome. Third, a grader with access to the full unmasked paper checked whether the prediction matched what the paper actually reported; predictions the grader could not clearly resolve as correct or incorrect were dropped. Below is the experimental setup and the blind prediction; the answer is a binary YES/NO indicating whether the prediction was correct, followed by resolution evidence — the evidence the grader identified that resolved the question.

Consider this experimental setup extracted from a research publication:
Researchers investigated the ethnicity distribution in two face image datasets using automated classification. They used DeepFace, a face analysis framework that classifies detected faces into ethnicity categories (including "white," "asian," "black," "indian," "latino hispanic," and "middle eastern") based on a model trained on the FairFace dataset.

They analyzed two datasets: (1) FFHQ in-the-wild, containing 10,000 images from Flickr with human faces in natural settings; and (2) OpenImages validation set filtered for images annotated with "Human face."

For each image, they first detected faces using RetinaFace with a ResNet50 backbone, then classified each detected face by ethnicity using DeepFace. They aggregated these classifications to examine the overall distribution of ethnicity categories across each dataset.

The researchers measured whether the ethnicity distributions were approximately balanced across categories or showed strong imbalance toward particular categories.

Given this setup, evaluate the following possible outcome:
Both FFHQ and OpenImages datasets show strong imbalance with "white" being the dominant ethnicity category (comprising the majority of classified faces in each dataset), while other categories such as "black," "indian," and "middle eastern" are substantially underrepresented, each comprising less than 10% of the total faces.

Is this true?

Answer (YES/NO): NO